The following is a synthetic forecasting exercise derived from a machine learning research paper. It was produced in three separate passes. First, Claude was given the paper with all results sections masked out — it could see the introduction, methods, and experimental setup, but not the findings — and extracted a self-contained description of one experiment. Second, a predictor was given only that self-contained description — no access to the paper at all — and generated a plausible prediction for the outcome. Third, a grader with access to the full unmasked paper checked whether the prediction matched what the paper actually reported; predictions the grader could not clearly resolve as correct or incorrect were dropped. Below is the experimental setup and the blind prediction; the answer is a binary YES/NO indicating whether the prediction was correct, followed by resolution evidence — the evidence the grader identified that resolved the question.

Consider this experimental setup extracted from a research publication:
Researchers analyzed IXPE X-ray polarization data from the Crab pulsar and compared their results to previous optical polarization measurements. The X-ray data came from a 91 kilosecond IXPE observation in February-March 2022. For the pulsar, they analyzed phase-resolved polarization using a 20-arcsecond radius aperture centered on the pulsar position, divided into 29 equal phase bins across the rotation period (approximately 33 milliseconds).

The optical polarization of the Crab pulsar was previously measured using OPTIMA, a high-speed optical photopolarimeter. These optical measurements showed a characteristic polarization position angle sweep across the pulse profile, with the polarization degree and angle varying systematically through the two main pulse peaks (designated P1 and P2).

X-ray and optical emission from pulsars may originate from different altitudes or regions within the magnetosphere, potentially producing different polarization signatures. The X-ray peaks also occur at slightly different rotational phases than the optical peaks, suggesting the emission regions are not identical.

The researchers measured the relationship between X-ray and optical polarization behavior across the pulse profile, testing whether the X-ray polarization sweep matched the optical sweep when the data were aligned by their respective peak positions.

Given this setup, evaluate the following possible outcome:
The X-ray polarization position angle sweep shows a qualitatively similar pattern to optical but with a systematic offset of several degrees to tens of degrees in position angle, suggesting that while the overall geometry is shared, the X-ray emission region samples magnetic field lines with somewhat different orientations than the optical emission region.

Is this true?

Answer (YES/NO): NO